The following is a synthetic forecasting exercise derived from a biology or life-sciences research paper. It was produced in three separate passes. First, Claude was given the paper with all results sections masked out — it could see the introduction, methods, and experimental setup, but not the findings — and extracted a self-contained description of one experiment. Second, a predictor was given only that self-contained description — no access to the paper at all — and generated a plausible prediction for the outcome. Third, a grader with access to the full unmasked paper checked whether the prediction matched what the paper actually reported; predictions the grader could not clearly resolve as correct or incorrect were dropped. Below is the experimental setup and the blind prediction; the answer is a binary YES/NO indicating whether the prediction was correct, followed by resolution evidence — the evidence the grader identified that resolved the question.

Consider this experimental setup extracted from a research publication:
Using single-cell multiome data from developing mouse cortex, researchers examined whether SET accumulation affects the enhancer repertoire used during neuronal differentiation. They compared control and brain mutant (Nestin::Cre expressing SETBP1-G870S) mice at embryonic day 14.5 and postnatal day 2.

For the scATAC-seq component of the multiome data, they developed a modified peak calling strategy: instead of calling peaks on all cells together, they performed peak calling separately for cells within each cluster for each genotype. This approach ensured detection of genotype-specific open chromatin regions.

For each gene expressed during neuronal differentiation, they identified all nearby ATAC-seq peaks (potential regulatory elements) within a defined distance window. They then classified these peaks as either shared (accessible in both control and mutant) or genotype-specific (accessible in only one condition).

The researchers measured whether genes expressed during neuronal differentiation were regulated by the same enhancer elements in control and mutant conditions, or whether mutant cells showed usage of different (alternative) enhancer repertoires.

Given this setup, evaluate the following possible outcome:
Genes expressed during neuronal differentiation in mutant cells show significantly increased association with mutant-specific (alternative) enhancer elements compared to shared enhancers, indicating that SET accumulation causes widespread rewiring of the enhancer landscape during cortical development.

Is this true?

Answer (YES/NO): YES